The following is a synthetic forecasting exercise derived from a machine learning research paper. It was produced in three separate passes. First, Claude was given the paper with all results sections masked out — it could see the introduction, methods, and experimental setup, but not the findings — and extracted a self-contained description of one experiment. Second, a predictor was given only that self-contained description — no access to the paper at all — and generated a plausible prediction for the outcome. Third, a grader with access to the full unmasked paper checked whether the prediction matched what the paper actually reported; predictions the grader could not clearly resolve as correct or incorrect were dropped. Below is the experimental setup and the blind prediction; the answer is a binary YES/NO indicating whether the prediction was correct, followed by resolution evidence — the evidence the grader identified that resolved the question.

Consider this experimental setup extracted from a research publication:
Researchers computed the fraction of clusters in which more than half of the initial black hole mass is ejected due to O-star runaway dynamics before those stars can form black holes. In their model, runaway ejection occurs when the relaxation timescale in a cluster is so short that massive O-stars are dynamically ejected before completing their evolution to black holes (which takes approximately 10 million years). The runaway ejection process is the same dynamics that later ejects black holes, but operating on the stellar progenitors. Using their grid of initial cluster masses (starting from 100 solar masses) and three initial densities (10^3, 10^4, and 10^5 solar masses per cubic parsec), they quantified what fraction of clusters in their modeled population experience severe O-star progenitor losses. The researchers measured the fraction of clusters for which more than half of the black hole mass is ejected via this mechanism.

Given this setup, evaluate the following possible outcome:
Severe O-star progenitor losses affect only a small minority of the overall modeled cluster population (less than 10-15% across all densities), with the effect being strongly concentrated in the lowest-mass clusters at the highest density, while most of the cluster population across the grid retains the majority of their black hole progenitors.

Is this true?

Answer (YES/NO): NO